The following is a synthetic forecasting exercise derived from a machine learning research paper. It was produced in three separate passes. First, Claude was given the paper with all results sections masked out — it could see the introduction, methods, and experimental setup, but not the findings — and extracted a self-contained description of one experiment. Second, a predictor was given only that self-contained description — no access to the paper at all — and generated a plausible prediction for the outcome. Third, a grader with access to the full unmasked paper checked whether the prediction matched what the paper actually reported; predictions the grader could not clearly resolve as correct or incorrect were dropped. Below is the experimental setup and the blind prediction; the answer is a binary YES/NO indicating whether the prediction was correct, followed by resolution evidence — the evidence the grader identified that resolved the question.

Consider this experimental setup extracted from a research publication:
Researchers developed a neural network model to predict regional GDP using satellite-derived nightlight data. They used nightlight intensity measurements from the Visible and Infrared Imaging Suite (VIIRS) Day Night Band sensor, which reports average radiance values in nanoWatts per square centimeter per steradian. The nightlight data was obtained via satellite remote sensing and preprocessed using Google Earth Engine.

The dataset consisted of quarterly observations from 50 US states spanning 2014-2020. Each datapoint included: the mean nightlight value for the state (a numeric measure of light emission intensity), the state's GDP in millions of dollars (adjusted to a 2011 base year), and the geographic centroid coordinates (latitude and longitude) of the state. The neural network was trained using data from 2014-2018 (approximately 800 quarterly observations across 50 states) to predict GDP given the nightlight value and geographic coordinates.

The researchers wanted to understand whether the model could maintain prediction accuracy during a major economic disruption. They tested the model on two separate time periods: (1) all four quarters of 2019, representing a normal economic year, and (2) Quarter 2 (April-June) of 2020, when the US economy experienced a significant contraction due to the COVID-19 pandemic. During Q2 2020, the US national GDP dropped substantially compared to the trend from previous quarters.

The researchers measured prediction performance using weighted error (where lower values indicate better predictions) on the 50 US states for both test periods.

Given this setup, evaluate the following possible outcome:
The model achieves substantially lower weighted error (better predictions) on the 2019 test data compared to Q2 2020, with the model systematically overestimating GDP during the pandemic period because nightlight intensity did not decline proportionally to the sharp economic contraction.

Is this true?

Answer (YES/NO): NO